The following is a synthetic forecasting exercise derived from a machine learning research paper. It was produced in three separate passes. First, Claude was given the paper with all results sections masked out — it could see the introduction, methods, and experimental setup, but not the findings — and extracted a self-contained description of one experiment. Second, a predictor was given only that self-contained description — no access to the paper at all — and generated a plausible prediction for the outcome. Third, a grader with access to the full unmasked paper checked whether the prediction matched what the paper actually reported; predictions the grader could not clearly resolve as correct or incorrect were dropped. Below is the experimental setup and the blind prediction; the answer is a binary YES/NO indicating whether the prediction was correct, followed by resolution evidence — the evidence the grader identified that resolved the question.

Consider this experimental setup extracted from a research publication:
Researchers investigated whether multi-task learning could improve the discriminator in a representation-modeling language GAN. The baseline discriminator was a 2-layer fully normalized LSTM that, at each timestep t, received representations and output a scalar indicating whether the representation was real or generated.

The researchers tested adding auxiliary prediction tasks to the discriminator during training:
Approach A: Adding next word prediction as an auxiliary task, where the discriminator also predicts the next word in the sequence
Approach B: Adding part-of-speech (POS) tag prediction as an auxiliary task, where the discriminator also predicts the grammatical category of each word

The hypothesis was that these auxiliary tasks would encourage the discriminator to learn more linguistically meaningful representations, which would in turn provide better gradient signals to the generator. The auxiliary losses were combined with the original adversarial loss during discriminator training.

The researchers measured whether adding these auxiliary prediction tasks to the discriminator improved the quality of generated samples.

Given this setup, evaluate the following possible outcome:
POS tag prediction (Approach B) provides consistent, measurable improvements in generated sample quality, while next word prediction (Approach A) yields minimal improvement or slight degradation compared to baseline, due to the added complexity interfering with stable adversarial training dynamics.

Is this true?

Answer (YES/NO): NO